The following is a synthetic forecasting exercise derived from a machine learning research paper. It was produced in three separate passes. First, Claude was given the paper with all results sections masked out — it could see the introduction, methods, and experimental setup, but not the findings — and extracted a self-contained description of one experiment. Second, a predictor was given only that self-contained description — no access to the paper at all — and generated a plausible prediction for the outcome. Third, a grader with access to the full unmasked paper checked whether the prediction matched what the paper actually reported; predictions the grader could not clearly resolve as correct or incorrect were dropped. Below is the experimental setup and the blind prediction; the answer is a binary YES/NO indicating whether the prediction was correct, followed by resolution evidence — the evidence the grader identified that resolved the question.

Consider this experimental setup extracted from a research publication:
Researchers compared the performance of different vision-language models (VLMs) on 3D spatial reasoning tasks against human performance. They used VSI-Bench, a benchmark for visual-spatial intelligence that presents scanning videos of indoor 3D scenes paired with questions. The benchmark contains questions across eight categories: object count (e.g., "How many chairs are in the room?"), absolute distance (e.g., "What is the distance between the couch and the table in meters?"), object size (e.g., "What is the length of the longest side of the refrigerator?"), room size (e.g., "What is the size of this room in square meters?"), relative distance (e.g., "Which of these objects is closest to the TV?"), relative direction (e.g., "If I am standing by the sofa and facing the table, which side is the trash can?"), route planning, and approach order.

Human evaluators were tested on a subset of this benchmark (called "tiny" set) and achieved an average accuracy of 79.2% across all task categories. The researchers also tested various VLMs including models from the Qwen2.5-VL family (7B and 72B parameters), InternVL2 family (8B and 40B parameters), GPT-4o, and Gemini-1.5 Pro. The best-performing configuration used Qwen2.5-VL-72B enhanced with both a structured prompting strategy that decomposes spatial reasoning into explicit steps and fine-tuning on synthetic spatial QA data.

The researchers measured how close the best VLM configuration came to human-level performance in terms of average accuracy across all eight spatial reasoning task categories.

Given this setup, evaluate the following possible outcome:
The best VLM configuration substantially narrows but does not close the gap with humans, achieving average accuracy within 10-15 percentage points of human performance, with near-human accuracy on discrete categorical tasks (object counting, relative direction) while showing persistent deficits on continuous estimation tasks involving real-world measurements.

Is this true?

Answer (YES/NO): NO